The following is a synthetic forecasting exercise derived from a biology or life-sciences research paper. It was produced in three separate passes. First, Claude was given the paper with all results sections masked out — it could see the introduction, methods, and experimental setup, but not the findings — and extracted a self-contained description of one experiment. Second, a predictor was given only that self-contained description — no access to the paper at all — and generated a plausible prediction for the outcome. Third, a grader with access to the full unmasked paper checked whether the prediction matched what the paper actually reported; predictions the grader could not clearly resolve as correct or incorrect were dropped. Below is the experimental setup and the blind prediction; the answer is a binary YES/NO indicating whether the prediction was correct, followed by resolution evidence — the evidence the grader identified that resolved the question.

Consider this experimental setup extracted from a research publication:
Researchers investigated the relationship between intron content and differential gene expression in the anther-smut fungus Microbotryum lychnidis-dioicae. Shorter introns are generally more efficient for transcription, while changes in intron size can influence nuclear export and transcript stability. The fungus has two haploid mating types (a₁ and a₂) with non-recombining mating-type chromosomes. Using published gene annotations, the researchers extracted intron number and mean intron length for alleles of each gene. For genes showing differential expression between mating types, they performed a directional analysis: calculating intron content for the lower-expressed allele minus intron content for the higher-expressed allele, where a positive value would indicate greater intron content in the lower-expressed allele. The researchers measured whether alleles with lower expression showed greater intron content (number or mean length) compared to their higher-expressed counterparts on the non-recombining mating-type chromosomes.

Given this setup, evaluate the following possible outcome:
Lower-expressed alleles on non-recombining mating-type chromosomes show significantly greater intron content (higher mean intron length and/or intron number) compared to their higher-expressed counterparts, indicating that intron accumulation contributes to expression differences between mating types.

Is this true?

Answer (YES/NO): NO